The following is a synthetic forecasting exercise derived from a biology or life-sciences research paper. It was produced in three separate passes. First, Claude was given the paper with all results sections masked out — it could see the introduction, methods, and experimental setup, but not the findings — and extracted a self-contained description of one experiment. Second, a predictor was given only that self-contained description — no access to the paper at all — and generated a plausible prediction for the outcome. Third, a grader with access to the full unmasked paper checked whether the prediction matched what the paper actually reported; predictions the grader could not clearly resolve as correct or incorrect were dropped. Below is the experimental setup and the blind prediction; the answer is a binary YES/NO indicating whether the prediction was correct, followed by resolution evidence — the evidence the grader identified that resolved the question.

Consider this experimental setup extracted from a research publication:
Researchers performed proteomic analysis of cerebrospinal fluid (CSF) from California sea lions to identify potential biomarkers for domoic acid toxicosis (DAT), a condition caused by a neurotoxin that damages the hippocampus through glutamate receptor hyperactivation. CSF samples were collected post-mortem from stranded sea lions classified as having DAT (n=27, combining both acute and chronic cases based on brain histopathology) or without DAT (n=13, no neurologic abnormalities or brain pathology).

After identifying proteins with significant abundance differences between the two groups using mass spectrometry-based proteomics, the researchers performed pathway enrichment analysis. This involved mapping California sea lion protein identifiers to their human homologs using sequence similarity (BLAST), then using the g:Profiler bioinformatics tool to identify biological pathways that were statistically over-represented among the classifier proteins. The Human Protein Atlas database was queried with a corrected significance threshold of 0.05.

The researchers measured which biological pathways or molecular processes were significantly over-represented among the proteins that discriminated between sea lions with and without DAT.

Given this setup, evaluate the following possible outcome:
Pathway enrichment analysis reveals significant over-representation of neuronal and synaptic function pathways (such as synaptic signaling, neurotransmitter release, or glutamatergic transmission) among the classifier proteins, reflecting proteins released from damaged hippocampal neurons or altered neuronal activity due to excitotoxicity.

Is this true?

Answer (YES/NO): NO